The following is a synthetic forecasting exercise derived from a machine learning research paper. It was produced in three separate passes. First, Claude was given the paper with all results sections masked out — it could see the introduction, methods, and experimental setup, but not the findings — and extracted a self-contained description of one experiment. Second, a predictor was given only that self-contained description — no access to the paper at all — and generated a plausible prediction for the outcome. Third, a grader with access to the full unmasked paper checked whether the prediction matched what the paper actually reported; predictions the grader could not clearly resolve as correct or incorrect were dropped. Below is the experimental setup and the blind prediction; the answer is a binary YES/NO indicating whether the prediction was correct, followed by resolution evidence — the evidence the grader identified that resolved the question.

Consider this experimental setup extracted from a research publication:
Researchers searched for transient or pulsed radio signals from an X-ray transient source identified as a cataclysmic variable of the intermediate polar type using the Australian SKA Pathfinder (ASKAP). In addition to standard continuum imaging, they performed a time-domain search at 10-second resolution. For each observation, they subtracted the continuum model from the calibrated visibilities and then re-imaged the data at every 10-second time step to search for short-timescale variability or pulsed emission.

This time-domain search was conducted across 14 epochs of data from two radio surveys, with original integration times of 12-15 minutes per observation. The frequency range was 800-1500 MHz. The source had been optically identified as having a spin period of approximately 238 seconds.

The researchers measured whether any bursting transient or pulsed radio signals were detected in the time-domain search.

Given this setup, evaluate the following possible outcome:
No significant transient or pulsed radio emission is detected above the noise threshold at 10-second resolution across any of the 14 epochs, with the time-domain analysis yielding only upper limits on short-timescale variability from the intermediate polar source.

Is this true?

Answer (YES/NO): YES